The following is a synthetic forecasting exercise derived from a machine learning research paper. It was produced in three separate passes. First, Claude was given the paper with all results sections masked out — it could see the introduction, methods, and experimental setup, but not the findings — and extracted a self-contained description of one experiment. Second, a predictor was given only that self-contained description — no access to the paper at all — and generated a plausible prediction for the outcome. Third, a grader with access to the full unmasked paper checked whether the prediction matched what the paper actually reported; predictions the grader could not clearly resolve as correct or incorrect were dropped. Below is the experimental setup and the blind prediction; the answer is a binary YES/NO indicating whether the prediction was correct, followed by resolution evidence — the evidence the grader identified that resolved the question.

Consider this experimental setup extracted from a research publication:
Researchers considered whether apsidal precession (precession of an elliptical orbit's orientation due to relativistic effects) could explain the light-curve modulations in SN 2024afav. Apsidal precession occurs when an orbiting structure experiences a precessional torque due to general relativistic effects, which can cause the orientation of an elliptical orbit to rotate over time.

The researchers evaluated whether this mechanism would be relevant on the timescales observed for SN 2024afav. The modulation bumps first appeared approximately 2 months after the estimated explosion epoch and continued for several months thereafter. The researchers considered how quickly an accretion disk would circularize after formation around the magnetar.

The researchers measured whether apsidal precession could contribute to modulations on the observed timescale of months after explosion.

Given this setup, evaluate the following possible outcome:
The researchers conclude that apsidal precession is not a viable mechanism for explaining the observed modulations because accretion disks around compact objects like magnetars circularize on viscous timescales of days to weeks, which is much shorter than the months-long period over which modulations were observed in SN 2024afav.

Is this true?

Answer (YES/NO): NO